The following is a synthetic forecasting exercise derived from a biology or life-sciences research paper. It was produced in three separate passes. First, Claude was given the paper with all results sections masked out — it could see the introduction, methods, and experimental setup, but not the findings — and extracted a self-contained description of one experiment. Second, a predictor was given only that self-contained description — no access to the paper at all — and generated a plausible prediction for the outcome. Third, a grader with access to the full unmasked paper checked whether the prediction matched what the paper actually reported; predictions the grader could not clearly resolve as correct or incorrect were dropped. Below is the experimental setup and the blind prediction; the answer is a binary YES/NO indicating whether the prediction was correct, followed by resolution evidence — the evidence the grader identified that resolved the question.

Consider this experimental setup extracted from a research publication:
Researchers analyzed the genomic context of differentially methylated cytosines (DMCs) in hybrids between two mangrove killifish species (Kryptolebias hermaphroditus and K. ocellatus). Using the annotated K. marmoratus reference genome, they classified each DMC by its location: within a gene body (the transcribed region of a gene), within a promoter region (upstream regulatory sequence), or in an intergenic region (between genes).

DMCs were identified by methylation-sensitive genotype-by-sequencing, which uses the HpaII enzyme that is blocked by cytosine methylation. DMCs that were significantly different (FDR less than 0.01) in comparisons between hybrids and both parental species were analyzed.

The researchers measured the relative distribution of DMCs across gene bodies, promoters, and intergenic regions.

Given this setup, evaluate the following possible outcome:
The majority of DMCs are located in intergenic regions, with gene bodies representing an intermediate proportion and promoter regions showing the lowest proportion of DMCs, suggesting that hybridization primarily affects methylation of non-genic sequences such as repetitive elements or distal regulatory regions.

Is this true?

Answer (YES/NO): NO